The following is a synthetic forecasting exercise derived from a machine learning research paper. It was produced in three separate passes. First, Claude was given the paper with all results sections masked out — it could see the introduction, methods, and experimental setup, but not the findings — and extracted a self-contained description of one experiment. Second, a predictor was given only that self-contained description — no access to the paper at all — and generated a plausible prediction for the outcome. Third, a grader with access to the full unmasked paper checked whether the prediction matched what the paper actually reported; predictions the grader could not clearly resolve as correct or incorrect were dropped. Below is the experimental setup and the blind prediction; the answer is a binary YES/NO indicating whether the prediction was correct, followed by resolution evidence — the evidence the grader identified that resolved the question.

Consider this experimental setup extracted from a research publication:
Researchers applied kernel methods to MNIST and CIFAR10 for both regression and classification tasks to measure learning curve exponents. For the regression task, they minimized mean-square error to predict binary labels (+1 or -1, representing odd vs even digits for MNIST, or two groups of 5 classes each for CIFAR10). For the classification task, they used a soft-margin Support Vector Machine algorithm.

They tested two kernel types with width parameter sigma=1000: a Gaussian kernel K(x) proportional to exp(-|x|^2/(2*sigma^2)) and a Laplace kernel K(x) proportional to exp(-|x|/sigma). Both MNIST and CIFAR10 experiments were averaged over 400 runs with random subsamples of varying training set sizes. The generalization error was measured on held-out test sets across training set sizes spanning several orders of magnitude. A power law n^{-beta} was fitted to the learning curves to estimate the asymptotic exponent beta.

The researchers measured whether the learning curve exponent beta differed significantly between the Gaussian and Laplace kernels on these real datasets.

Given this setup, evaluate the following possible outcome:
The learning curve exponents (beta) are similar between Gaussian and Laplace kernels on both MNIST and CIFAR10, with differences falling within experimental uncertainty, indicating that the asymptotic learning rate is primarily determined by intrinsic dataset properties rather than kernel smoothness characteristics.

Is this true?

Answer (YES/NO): YES